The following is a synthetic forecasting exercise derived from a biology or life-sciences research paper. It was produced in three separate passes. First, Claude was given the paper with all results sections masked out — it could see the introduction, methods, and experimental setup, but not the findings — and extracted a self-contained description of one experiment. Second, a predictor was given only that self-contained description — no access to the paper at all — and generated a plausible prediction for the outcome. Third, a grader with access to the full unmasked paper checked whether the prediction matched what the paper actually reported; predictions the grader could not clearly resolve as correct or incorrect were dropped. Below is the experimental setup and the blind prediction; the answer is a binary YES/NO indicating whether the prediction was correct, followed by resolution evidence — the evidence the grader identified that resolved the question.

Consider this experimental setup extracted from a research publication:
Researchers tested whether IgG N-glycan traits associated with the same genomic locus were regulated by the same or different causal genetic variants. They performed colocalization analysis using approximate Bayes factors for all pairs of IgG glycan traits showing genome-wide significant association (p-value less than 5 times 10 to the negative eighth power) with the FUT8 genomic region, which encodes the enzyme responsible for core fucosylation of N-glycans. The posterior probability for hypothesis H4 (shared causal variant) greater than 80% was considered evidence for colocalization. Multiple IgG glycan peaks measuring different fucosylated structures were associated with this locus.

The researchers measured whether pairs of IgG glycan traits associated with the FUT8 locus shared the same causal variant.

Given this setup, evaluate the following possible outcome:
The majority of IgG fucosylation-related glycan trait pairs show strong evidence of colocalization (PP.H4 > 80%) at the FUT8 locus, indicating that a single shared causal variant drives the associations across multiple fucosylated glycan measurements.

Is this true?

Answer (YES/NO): YES